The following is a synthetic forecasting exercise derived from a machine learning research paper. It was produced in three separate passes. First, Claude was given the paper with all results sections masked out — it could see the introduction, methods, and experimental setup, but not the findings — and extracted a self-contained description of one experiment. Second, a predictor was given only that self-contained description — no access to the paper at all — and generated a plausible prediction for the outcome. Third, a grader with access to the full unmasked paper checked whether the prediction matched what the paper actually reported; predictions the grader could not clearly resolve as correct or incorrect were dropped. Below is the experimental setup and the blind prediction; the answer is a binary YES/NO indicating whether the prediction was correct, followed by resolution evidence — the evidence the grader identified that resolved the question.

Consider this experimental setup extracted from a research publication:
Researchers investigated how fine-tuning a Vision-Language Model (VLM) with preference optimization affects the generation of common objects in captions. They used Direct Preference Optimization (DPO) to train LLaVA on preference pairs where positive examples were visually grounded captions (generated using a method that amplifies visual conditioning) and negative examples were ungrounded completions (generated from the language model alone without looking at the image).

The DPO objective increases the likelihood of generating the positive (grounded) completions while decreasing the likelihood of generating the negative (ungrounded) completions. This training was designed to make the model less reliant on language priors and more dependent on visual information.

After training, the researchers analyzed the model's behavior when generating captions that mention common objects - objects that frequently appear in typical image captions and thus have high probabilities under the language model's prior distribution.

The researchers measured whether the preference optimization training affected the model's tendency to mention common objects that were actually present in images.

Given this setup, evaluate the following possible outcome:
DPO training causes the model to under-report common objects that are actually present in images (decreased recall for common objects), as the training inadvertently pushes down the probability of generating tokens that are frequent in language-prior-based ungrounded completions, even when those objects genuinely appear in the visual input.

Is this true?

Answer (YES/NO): NO